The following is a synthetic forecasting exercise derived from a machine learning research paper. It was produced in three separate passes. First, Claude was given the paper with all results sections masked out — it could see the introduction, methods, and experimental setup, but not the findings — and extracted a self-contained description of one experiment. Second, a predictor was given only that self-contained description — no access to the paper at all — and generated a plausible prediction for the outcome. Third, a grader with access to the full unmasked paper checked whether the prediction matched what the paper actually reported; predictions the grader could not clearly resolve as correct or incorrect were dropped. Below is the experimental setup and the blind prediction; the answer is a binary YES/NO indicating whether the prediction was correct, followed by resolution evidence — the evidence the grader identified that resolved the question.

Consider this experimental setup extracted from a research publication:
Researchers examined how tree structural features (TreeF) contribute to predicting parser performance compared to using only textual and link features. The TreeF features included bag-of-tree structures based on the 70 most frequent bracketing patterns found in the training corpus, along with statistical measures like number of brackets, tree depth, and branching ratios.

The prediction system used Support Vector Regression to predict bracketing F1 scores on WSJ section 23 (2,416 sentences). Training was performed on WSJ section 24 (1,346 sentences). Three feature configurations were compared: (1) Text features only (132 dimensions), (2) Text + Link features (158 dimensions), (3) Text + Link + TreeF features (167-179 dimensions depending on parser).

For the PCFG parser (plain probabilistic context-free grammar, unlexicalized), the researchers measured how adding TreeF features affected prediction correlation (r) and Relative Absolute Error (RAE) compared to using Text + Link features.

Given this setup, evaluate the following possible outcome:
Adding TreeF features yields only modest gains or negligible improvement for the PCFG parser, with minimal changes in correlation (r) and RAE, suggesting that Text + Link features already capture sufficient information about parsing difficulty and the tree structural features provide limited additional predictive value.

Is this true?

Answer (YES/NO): NO